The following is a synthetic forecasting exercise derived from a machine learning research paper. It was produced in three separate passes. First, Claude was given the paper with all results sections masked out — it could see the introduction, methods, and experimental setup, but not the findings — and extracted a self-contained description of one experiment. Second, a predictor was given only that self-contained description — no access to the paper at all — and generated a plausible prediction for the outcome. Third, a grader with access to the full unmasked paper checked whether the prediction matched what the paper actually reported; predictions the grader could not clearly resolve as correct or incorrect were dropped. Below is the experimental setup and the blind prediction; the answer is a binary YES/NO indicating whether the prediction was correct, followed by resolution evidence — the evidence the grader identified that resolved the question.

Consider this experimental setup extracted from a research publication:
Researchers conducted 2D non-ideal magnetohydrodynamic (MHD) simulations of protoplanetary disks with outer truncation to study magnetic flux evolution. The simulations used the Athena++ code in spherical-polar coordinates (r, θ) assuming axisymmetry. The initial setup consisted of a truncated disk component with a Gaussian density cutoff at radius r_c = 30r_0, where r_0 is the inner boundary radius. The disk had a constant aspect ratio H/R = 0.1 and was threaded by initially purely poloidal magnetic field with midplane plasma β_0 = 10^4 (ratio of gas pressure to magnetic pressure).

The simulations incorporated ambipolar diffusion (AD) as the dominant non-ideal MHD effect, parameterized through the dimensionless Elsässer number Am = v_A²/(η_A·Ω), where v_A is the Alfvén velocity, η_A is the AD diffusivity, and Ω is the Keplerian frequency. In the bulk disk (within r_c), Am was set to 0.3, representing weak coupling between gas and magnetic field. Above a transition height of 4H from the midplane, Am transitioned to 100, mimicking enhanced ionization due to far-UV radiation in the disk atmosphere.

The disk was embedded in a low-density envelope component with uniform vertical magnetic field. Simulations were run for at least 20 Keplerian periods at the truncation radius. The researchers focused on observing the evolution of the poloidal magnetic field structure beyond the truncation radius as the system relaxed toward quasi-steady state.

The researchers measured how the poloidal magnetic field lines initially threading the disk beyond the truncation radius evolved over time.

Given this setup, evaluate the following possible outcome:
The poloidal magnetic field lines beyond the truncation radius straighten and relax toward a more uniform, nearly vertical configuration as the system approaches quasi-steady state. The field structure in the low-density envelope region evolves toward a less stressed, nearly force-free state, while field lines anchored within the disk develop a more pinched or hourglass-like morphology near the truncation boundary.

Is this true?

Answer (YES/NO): NO